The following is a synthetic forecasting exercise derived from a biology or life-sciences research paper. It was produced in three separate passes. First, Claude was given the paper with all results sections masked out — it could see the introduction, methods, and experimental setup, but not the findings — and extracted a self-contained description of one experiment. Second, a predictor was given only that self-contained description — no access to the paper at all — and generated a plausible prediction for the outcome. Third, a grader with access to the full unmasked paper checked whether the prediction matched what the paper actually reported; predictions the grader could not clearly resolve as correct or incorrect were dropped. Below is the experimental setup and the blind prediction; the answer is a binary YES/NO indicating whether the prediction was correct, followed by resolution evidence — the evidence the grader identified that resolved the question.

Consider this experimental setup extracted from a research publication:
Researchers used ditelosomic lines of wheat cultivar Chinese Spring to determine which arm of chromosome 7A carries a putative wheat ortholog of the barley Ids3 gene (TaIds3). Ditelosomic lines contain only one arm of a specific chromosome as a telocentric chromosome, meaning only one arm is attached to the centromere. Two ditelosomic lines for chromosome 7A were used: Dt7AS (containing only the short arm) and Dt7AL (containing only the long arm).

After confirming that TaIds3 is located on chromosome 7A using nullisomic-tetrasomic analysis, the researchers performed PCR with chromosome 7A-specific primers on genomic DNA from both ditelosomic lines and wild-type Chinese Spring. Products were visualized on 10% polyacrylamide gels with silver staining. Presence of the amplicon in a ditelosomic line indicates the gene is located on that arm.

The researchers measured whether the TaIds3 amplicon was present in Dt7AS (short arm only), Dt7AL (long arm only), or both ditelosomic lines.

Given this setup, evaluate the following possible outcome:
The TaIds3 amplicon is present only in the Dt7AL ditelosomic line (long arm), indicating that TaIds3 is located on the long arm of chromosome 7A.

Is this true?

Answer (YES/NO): NO